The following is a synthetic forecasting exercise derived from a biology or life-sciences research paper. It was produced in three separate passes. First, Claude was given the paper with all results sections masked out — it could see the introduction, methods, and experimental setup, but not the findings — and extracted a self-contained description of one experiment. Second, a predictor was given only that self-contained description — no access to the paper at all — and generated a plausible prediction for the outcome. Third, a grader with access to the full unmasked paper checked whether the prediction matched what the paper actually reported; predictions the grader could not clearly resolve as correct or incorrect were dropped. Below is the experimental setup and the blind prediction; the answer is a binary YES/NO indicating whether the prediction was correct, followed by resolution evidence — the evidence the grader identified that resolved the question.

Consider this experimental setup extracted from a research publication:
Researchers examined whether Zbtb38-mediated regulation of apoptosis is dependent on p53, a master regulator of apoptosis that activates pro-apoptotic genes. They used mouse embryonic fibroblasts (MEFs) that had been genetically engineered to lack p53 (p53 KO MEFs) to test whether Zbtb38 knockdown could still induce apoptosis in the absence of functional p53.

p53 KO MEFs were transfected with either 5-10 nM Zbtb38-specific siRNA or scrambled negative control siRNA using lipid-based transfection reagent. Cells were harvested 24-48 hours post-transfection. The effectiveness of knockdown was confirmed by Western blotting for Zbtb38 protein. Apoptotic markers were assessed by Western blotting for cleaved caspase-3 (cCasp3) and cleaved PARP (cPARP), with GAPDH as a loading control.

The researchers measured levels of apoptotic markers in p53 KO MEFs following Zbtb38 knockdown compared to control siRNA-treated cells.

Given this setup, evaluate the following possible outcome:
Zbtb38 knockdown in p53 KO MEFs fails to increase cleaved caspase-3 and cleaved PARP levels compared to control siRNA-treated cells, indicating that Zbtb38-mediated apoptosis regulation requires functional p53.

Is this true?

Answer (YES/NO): NO